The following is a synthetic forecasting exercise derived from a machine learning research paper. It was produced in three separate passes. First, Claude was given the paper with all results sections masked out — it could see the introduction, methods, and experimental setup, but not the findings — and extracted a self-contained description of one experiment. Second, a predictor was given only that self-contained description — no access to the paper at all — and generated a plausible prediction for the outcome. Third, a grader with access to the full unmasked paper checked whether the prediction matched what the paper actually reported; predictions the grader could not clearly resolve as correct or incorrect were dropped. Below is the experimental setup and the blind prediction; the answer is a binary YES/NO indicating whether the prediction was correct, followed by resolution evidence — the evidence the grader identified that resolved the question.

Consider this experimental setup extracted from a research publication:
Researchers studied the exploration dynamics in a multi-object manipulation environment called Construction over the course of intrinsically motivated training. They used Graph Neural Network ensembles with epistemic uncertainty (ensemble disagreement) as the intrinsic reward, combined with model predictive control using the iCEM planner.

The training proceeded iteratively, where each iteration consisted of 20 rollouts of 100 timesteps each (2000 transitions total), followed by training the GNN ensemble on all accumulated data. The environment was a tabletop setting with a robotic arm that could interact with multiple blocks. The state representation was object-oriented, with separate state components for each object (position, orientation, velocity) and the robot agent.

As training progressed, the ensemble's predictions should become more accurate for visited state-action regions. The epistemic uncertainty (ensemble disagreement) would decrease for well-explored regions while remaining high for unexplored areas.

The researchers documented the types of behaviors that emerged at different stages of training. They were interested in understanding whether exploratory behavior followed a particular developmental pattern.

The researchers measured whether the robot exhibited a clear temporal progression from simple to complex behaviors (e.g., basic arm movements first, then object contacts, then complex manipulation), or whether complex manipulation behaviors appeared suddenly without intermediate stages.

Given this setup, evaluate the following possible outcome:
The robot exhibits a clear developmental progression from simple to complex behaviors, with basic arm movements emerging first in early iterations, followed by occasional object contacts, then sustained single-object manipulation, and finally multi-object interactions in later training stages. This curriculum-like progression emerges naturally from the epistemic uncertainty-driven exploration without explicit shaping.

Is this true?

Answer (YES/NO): YES